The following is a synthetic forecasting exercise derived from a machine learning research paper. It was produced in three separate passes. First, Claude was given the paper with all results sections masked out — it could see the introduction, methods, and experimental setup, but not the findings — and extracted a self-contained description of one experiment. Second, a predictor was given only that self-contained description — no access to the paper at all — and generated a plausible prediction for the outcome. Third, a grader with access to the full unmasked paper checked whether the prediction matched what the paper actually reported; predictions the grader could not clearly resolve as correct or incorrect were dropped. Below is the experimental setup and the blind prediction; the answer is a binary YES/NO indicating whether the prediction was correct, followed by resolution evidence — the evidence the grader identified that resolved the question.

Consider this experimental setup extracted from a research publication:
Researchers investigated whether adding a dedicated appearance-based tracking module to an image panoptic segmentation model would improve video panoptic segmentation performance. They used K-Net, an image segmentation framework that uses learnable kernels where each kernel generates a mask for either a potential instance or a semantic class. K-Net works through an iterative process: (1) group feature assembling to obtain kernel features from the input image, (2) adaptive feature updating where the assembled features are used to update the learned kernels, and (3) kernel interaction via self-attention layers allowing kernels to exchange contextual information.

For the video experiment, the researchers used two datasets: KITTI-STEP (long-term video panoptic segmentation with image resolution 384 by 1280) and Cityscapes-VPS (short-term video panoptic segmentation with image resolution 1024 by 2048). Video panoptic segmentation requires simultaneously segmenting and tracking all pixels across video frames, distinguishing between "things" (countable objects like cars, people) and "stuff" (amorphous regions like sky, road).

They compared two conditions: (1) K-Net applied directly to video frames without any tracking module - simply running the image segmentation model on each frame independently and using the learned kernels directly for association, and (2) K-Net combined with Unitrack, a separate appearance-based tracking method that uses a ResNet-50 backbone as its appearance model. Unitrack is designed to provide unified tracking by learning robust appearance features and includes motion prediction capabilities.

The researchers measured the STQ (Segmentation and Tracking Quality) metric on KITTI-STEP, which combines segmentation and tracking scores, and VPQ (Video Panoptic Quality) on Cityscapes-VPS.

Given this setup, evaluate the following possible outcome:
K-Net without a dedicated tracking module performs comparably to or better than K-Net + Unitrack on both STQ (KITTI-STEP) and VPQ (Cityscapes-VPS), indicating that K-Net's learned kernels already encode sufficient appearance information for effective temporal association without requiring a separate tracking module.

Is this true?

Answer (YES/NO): YES